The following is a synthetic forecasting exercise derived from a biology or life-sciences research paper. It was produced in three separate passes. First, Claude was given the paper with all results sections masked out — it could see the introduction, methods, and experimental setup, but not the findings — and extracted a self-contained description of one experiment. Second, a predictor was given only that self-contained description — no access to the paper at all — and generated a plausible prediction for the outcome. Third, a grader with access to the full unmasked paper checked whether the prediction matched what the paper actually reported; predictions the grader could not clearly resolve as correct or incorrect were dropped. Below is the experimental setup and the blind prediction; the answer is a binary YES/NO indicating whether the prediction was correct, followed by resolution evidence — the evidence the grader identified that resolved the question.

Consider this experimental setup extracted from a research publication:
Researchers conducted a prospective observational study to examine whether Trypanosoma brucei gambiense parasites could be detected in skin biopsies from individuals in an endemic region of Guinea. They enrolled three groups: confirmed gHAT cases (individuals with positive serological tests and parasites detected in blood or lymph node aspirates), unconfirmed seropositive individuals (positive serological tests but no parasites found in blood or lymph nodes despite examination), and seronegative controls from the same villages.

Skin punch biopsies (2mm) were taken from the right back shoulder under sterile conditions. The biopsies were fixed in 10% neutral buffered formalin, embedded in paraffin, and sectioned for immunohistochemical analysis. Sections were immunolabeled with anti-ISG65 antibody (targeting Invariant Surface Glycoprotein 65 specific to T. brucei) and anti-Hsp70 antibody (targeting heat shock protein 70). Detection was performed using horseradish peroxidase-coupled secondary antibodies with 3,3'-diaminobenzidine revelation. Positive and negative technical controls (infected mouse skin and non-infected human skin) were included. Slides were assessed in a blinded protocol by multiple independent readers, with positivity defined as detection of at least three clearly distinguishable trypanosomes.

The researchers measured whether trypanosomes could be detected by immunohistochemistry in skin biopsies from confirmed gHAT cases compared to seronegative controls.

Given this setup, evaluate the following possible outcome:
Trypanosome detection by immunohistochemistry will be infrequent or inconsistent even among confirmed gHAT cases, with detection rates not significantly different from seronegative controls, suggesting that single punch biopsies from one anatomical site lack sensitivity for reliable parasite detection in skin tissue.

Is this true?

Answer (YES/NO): NO